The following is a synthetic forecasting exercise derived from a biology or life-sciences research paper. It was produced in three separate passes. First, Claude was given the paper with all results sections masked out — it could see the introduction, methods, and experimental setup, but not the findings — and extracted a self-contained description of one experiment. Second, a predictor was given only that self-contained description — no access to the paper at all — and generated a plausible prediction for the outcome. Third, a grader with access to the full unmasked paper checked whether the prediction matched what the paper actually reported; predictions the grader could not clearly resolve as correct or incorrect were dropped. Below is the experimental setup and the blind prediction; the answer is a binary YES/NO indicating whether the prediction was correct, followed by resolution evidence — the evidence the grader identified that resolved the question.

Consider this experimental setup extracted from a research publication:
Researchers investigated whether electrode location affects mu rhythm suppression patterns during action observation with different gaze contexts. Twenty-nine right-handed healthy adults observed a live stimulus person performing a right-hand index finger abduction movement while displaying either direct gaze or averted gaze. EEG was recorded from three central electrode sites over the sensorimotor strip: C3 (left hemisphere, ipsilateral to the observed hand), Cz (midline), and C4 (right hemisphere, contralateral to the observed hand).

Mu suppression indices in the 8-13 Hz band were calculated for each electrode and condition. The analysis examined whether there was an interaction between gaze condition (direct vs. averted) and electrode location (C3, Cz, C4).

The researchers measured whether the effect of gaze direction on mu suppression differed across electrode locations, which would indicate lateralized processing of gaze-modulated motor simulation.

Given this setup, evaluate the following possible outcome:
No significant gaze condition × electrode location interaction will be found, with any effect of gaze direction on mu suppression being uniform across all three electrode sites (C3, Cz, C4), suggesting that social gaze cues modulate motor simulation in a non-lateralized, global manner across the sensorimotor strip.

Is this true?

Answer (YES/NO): YES